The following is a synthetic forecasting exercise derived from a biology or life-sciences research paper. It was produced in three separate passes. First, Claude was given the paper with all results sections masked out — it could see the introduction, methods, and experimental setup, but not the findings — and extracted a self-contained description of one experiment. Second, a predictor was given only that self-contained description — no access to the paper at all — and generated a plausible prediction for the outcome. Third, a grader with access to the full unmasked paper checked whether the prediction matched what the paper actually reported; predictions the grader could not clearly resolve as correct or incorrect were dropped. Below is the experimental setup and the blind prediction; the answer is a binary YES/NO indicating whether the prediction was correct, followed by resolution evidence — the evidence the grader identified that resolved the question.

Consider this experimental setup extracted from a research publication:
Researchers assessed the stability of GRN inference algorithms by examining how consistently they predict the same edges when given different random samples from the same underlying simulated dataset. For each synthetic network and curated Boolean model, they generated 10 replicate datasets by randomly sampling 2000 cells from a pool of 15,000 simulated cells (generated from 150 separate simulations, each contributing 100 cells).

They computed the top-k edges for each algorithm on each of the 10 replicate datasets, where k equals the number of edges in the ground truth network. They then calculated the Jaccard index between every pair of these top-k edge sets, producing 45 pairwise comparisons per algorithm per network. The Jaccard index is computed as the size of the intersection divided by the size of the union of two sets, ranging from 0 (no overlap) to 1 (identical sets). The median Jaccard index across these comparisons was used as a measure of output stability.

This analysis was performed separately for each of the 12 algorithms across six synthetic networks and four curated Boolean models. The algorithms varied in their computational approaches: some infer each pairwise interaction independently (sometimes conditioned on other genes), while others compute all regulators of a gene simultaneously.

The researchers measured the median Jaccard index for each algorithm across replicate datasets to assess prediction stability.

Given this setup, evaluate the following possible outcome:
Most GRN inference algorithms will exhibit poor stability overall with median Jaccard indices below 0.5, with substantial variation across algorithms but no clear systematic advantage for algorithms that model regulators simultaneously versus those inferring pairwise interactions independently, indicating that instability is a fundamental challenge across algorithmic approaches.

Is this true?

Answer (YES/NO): NO